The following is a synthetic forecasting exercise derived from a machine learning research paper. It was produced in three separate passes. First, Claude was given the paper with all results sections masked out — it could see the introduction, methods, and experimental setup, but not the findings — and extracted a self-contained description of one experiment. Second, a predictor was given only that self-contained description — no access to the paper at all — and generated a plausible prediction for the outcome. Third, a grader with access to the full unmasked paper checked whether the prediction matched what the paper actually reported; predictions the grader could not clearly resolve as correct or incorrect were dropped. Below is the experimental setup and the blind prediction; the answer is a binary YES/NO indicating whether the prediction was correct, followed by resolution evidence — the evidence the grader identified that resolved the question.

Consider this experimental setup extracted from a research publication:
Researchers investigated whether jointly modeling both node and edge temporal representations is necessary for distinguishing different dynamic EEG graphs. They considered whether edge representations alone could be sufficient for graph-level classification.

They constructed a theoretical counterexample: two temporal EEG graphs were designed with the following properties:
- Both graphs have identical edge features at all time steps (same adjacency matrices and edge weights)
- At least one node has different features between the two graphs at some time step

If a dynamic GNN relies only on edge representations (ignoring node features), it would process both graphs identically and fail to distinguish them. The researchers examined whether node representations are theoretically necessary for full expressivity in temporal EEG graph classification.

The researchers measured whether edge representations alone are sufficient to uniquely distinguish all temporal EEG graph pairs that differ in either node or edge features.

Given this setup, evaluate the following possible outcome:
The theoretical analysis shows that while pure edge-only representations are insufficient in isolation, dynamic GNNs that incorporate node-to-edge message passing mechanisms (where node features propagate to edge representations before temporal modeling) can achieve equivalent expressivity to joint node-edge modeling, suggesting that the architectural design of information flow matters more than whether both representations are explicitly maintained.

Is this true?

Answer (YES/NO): NO